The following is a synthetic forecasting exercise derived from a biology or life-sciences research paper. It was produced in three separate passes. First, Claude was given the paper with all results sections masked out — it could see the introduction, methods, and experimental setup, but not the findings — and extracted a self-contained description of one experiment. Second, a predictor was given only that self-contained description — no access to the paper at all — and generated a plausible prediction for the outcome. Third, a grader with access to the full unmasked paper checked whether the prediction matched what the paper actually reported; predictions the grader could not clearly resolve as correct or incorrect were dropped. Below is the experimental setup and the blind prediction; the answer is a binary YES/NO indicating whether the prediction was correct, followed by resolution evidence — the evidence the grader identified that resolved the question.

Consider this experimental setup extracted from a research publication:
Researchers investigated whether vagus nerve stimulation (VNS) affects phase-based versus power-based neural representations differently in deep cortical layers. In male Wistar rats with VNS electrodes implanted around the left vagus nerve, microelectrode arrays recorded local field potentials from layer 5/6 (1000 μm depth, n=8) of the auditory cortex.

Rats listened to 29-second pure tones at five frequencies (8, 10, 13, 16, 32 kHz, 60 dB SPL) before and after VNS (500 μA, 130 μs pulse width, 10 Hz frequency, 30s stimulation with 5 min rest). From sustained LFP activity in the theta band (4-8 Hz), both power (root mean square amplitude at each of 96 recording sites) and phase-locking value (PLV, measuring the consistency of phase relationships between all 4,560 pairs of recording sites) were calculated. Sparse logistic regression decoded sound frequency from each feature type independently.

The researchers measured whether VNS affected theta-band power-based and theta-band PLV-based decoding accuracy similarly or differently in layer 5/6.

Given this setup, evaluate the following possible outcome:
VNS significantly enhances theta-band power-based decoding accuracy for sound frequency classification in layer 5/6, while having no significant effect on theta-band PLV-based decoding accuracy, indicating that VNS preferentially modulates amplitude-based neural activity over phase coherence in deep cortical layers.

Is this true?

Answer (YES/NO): YES